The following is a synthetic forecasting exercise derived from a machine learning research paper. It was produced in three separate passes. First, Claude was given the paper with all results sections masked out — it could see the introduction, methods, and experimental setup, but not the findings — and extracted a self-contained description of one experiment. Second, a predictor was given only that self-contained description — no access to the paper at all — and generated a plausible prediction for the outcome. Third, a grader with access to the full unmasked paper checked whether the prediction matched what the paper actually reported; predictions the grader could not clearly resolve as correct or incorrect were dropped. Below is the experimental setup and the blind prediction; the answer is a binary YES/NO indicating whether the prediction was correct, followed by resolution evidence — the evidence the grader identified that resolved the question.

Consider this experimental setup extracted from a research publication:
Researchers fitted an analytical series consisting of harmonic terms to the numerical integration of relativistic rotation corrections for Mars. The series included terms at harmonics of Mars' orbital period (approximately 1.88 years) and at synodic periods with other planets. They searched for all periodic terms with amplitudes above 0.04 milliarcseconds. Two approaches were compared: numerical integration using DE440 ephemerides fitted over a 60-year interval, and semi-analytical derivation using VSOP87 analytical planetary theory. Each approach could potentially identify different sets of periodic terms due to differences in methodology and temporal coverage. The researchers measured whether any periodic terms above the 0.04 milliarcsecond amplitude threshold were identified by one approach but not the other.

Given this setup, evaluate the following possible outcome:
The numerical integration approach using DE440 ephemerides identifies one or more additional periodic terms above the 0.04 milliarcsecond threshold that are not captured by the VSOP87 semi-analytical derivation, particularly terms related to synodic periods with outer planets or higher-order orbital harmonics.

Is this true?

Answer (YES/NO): NO